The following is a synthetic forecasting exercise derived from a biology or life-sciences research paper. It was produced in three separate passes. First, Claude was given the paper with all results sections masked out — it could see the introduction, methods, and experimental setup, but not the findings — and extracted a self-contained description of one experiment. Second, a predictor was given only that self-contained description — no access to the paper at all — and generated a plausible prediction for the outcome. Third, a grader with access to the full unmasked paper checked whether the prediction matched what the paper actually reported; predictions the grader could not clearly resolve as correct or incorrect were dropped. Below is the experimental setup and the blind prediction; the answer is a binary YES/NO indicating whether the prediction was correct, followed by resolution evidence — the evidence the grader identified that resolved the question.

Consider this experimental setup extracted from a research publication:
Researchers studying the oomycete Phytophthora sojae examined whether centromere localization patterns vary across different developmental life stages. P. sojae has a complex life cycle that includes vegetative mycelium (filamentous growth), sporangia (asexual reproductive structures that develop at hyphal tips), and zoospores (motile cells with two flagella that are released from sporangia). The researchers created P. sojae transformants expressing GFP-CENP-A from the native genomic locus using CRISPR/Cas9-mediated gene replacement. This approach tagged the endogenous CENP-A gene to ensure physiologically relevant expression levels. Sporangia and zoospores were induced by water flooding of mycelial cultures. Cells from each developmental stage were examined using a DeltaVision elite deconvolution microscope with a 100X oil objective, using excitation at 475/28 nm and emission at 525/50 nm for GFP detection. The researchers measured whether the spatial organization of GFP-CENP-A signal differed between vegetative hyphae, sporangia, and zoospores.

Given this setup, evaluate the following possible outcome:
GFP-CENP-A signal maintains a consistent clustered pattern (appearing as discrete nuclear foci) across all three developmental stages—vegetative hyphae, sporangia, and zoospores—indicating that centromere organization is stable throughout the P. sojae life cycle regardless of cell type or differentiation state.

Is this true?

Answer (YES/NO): YES